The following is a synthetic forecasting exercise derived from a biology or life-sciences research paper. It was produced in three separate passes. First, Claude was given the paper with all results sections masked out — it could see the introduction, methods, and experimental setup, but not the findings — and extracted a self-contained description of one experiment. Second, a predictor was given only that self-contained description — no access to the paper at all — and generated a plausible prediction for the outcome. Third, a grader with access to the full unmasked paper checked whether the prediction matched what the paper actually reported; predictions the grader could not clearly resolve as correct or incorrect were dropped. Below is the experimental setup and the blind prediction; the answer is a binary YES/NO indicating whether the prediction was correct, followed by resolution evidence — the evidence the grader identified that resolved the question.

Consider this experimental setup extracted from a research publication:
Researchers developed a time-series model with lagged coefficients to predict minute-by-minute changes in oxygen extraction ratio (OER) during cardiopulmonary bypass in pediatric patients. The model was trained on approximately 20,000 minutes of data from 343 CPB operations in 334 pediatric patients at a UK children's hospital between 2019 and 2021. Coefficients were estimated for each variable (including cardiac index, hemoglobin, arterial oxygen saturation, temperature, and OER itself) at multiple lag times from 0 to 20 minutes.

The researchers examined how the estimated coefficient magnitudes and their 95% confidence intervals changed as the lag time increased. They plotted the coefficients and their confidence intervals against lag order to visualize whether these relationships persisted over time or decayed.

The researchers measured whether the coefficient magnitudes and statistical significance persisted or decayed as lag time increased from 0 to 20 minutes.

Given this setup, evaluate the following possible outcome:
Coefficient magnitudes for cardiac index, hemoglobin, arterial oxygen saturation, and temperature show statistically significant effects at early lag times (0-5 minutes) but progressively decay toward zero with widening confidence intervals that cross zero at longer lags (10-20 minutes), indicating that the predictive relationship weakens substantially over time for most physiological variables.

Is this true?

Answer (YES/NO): YES